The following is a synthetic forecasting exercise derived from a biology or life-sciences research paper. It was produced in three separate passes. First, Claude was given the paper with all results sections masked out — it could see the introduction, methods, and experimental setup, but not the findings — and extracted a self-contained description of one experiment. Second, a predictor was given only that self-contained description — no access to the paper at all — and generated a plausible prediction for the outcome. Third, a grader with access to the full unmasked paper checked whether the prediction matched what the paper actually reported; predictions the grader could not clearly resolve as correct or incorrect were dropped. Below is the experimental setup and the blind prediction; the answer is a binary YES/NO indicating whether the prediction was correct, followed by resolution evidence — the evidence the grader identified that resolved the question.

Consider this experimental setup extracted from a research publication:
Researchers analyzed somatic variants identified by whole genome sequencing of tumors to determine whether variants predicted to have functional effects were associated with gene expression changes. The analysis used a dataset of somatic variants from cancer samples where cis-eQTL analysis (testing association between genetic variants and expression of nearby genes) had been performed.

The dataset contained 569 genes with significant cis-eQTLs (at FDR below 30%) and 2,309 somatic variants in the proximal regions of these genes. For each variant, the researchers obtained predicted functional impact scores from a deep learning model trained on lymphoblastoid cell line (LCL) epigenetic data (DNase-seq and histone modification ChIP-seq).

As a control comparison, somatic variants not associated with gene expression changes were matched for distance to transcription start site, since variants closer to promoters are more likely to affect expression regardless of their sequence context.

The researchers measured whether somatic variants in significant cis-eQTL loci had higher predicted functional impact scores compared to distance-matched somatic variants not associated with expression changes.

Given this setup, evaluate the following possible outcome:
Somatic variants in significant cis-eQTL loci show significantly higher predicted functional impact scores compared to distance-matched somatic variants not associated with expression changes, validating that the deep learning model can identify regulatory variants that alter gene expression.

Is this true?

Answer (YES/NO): YES